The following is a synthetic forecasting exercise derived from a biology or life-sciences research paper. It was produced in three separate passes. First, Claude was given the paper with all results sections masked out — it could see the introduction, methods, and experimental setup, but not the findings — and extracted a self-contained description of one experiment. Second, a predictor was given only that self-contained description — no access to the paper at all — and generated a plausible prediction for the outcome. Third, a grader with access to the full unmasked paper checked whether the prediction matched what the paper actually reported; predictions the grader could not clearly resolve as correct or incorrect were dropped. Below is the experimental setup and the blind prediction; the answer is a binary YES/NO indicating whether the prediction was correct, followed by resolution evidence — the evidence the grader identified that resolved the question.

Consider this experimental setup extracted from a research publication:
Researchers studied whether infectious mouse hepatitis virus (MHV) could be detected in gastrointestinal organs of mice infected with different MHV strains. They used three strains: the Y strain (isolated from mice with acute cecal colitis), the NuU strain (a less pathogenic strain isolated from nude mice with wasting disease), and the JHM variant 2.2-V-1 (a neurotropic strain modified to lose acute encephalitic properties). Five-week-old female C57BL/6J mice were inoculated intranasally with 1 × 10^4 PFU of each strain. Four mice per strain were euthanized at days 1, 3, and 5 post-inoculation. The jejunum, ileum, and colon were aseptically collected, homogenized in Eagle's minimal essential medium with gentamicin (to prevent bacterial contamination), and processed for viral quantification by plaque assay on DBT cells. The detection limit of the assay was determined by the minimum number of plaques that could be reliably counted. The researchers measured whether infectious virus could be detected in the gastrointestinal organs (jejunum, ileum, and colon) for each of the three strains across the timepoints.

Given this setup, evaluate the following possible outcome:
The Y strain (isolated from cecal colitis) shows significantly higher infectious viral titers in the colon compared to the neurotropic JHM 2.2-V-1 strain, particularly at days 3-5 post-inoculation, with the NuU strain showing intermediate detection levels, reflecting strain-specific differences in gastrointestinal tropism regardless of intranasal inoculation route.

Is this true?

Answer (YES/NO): NO